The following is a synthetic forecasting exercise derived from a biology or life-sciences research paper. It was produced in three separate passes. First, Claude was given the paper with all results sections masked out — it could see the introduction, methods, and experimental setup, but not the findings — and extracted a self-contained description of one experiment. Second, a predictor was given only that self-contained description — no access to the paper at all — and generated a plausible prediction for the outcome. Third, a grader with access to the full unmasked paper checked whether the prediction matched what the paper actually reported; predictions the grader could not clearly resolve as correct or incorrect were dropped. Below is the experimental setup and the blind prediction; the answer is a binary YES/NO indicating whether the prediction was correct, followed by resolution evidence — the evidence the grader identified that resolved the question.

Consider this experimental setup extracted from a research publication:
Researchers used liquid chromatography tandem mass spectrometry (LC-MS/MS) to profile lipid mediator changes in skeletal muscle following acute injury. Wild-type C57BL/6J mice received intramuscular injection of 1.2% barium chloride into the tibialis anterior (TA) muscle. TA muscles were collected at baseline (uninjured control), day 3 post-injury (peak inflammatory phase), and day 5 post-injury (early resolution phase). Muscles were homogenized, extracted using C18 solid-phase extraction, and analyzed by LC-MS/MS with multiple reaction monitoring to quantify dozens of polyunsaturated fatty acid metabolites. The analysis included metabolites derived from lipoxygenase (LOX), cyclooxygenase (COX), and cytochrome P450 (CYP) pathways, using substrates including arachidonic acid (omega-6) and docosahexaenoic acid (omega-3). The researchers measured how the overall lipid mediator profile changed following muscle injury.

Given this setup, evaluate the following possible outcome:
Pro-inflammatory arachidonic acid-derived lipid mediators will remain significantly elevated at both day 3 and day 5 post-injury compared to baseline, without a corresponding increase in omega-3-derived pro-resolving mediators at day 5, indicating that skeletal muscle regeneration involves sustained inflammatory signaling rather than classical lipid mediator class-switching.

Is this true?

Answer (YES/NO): NO